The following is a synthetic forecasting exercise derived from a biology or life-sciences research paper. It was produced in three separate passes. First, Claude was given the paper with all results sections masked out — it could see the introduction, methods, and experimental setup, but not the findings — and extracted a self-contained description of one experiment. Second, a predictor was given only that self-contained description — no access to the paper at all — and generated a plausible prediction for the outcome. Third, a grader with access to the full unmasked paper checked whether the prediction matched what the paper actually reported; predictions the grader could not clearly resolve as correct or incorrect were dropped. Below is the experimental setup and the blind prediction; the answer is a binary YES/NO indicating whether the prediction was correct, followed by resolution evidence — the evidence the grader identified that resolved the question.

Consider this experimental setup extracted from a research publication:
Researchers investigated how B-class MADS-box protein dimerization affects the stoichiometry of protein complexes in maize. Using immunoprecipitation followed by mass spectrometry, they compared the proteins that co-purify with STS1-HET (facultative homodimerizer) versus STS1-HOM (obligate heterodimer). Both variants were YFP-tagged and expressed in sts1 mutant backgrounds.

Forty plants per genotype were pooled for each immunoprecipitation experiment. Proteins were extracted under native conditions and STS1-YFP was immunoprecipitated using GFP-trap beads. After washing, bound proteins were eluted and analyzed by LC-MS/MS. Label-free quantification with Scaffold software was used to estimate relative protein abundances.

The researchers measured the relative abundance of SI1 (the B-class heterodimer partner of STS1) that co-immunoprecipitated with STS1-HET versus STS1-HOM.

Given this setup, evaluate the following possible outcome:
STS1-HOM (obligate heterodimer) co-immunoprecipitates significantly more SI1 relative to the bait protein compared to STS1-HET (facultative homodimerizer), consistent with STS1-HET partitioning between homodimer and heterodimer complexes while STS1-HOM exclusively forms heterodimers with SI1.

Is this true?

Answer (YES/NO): NO